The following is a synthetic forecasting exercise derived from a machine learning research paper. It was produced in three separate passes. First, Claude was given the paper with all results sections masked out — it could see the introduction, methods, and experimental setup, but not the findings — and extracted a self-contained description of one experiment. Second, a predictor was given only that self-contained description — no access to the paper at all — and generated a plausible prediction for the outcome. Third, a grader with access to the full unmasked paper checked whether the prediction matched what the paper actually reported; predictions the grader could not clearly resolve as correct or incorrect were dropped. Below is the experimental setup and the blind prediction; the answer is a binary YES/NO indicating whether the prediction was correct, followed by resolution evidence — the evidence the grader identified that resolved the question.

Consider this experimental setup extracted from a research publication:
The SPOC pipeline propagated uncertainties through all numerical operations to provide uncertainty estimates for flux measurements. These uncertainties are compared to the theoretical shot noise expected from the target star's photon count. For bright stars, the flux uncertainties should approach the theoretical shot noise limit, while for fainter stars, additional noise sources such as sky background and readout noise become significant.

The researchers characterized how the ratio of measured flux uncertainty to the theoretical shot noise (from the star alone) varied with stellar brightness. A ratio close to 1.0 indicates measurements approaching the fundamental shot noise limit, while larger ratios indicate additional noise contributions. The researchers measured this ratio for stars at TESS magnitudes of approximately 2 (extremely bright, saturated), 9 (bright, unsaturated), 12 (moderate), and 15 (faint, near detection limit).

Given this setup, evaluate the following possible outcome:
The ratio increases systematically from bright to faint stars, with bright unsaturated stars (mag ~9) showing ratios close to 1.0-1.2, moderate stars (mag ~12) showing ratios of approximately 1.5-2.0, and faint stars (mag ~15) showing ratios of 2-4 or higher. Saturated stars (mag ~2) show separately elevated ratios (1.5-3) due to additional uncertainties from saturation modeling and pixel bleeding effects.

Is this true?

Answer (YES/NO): NO